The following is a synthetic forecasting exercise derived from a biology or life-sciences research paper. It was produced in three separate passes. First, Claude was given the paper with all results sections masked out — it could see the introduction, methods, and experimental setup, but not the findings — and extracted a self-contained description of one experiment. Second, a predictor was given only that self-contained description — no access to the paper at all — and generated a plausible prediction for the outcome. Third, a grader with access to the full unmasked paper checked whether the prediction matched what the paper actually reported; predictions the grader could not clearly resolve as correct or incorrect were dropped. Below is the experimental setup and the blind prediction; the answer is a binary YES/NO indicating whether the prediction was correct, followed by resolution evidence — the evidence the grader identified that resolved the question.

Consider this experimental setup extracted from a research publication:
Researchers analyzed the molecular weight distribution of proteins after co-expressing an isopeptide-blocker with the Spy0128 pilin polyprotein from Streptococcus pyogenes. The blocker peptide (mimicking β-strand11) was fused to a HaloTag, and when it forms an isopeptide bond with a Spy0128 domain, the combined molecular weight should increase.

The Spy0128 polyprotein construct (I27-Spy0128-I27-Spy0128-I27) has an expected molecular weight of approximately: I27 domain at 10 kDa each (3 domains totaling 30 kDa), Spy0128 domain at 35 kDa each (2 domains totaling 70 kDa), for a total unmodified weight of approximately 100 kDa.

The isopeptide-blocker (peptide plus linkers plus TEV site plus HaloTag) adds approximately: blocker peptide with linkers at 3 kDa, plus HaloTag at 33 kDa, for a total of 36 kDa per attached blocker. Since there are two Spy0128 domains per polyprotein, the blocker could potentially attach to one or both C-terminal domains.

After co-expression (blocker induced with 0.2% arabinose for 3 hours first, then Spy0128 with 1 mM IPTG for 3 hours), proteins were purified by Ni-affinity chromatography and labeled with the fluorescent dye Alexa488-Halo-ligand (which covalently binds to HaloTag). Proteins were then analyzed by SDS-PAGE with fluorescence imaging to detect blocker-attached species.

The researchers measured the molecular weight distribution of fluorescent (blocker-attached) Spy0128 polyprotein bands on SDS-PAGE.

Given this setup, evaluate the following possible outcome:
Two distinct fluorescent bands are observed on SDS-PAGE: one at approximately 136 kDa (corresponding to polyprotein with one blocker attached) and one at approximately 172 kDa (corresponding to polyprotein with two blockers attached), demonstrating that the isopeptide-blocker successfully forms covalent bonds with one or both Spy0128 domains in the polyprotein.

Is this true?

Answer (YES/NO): NO